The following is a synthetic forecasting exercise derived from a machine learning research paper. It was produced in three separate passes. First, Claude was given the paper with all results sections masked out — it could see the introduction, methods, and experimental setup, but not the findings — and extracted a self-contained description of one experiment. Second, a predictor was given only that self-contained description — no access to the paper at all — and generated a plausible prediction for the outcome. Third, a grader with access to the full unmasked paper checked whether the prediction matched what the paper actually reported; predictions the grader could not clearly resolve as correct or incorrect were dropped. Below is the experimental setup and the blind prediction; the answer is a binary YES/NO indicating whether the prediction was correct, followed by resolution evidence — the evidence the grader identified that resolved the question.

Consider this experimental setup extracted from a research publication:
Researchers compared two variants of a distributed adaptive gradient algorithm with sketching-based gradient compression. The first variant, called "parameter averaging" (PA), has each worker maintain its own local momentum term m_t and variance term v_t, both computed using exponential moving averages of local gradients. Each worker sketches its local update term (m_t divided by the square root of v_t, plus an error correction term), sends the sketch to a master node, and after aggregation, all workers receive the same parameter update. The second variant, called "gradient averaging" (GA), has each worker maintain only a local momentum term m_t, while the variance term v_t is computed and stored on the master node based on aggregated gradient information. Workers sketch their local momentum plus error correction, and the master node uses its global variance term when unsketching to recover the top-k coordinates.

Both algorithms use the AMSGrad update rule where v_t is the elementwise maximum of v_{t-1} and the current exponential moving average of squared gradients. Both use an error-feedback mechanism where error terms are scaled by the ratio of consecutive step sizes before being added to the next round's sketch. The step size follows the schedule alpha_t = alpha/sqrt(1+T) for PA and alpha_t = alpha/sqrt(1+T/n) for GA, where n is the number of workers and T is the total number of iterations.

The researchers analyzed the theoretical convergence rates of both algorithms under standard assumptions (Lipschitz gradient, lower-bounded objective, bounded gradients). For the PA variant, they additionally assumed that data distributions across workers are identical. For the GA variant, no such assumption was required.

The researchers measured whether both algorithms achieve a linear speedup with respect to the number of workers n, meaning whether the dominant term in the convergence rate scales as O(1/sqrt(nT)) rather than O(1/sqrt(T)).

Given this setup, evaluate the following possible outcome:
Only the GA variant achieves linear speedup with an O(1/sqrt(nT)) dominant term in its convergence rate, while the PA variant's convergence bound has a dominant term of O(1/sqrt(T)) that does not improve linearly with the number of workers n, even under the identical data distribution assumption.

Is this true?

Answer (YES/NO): YES